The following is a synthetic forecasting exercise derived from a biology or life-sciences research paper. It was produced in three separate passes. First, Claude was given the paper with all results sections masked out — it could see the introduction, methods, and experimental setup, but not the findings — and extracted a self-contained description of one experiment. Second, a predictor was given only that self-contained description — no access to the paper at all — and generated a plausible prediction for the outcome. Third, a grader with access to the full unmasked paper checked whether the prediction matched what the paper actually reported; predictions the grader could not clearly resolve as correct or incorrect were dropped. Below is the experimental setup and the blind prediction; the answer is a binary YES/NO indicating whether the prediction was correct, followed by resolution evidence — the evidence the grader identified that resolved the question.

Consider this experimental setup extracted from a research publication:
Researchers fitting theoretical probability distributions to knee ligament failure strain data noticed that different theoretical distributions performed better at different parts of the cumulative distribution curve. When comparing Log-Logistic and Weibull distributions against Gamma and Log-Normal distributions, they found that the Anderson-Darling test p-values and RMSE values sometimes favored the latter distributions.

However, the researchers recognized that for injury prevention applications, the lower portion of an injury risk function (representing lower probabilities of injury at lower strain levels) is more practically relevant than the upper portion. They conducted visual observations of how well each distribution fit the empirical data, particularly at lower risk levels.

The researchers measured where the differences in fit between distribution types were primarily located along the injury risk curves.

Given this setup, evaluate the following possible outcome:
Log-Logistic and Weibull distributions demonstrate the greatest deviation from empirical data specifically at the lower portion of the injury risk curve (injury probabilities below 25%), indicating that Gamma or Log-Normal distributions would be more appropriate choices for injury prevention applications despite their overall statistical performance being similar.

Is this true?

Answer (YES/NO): NO